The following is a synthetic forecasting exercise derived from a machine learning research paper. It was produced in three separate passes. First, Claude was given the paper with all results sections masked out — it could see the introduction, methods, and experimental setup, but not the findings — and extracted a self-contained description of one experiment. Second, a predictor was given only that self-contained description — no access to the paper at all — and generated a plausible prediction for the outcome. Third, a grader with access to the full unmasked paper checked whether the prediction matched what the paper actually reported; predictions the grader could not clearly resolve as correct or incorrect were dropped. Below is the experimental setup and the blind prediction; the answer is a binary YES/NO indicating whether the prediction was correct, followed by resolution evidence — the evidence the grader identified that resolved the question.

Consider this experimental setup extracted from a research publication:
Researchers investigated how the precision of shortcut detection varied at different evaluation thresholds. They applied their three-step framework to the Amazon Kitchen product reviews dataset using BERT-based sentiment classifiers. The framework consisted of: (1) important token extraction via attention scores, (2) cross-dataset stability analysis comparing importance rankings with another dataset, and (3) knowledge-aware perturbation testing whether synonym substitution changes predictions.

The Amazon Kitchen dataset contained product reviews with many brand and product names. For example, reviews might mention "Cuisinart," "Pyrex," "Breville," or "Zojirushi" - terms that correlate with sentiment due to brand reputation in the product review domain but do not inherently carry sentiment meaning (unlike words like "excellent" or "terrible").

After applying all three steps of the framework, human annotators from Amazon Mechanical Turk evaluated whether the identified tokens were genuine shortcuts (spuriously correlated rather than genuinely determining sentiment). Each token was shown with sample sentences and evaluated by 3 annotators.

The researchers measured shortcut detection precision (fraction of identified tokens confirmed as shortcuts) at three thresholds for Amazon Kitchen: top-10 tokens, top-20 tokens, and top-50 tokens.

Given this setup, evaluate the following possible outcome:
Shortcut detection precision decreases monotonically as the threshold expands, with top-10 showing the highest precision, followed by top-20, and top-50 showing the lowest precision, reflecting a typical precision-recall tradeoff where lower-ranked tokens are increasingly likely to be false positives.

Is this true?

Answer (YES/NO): NO